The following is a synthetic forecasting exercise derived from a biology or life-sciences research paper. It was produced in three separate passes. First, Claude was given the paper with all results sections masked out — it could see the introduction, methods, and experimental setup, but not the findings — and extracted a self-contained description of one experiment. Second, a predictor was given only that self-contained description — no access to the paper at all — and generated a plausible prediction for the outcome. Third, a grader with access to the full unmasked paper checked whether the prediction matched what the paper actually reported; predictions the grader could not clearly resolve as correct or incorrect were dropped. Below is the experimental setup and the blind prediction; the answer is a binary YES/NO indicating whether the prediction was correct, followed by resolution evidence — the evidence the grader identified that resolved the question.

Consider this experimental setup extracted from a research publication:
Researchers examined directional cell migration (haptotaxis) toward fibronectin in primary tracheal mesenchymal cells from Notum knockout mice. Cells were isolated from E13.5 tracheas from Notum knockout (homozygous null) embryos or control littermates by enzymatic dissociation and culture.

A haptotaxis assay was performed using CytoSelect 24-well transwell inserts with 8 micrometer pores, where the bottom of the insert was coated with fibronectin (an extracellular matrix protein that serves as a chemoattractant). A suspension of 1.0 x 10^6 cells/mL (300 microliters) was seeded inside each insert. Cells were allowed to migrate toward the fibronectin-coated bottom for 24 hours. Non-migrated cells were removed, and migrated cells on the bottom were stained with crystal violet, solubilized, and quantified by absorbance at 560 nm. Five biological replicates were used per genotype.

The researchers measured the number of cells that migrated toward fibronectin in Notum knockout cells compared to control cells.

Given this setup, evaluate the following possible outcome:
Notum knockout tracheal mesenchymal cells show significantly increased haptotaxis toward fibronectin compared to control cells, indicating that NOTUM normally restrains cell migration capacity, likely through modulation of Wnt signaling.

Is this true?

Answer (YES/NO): YES